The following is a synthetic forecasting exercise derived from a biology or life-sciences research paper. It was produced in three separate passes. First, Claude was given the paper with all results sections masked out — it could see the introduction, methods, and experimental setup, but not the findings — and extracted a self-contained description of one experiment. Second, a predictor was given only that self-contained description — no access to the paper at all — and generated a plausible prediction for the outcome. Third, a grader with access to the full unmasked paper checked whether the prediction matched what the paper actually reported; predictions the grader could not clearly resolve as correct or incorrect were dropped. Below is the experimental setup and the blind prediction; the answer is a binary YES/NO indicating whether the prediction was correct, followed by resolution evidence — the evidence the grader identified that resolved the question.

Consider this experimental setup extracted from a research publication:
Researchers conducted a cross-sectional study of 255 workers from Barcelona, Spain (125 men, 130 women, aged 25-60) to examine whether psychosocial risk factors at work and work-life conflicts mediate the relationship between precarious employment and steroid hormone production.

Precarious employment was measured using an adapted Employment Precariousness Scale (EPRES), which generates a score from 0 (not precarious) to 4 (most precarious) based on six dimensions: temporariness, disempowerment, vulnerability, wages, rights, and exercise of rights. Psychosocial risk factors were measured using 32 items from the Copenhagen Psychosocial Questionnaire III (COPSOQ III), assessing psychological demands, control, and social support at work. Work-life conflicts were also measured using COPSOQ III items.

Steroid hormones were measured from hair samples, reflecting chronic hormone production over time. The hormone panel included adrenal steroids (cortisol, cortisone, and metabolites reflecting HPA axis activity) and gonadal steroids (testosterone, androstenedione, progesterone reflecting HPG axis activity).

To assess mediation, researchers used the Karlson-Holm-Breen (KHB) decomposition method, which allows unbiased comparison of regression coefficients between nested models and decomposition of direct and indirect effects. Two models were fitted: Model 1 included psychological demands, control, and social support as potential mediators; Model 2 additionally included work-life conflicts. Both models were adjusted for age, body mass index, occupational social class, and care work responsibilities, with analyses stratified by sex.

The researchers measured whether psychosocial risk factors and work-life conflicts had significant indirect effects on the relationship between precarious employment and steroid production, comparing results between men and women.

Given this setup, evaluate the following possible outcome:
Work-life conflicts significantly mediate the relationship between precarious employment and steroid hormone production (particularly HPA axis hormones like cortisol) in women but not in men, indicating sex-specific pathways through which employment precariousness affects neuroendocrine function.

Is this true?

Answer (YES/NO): NO